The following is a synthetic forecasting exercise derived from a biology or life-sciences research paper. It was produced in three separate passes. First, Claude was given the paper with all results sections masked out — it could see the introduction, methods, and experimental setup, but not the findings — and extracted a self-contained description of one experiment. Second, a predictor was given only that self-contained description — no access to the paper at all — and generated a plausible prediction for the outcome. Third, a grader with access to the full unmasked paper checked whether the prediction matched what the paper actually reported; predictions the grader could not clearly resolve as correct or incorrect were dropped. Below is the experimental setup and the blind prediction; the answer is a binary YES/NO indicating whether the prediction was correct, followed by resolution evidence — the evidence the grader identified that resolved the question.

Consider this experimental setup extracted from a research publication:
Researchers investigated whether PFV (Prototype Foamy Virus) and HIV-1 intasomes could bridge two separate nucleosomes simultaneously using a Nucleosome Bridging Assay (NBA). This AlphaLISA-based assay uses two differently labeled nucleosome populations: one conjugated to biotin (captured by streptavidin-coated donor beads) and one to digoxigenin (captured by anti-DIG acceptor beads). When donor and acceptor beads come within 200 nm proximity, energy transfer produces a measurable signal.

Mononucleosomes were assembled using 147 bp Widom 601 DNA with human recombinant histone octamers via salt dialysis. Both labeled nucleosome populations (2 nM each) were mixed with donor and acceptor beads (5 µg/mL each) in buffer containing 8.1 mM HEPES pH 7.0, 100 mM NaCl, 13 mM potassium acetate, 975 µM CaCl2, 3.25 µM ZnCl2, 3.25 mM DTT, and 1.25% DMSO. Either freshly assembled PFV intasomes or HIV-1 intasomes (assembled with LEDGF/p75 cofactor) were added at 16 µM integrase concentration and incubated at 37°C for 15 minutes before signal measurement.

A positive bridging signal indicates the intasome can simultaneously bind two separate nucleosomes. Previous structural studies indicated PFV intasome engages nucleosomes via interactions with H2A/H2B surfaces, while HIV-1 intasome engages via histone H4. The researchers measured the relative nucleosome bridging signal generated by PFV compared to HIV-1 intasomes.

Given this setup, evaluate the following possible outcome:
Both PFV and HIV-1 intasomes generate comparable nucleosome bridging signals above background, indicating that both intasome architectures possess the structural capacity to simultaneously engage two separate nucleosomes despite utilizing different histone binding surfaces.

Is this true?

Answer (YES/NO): NO